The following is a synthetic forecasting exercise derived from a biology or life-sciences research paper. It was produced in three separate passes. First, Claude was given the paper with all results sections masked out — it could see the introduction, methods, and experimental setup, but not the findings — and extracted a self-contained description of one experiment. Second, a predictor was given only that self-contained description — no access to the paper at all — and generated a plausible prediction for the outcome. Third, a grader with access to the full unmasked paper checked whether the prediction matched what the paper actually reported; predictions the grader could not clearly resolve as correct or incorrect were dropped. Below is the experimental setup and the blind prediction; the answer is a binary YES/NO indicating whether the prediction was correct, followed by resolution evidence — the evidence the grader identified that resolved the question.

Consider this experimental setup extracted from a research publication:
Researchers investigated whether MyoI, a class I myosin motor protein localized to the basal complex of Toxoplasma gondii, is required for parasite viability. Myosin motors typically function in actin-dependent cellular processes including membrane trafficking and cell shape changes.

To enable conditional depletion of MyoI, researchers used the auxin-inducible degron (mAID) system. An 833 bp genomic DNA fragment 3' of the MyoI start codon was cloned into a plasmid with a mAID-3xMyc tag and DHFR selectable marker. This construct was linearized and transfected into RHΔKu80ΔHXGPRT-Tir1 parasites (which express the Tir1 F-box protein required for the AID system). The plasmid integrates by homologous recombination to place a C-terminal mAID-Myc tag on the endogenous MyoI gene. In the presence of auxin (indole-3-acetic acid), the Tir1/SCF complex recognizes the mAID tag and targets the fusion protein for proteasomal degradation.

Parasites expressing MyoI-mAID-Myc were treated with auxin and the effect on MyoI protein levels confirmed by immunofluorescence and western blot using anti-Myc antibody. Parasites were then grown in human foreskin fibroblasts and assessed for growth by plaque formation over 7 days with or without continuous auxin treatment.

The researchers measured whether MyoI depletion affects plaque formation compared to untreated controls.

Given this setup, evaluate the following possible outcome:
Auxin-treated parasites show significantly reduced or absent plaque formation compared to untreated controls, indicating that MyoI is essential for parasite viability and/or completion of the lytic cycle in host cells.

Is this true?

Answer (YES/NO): NO